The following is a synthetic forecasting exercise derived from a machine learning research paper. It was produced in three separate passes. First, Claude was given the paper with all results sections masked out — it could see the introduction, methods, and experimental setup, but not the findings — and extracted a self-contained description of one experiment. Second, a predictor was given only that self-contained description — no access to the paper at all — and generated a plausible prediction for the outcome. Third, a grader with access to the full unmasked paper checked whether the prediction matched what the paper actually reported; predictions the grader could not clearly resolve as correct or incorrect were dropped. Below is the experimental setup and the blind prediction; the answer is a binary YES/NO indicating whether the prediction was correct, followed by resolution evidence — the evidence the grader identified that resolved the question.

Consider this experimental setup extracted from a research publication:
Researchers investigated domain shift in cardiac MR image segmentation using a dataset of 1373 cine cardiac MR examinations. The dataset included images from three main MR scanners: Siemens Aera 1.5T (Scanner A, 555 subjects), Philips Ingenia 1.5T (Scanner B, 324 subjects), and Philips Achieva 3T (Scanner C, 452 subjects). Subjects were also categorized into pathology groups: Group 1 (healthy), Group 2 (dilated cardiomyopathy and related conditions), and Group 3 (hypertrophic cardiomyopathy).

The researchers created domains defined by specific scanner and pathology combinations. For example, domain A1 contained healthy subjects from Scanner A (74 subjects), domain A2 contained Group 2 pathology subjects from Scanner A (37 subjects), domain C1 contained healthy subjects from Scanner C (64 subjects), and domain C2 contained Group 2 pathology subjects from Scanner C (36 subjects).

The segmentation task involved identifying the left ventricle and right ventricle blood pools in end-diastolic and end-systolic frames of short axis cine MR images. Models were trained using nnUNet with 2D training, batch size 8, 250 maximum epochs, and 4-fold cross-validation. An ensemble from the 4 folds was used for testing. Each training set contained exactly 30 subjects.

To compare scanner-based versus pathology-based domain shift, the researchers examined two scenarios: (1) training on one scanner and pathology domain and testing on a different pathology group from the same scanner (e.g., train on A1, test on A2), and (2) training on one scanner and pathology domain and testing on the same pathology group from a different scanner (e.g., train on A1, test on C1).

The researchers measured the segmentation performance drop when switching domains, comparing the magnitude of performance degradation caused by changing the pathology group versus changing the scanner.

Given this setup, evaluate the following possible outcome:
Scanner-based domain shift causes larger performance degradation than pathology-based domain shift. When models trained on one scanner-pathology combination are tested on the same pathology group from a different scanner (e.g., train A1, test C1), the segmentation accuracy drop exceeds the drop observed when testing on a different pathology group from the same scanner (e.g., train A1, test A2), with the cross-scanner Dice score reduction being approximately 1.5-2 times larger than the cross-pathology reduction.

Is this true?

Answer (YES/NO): NO